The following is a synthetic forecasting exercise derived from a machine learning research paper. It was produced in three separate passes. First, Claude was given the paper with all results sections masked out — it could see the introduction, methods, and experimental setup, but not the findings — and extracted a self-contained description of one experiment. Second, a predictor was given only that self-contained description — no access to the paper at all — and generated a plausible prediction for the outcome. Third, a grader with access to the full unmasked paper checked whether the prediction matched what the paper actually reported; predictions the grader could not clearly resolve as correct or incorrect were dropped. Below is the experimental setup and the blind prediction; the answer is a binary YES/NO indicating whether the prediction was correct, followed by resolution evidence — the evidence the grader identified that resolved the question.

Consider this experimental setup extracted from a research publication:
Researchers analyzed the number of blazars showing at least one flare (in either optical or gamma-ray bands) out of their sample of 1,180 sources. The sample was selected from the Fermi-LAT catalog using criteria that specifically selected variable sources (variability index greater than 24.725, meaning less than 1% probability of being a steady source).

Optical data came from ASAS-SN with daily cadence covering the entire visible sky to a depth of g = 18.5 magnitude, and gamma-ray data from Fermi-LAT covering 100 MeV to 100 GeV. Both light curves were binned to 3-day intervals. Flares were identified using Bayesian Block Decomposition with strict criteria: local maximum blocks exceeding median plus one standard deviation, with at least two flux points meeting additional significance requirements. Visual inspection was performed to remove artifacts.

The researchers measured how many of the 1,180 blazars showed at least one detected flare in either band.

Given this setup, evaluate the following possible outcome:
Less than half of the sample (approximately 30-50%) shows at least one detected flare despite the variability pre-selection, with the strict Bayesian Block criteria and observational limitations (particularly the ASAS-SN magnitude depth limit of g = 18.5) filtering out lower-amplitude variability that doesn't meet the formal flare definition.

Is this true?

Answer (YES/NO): YES